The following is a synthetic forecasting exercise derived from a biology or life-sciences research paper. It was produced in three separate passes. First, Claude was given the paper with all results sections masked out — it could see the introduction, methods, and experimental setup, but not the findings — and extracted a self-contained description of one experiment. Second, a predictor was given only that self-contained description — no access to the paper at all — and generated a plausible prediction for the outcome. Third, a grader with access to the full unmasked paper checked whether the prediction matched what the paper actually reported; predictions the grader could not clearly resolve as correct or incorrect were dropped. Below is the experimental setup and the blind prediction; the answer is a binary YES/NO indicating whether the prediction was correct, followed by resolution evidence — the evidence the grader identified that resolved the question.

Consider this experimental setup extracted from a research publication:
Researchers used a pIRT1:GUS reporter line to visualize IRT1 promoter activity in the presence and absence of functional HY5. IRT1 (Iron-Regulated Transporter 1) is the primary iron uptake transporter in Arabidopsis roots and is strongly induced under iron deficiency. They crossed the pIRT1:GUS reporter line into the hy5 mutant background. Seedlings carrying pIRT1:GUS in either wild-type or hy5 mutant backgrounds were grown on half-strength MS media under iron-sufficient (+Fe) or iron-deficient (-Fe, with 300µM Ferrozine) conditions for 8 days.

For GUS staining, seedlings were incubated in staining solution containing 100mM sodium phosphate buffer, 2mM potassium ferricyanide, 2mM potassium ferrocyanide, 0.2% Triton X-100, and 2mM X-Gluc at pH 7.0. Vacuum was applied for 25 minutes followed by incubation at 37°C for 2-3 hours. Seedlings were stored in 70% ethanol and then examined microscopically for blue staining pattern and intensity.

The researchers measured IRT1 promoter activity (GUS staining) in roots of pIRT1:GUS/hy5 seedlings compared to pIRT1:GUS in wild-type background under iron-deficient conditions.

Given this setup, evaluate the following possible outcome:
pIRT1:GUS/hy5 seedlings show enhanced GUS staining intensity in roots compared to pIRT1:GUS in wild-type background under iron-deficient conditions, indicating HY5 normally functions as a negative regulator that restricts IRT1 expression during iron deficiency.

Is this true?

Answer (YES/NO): NO